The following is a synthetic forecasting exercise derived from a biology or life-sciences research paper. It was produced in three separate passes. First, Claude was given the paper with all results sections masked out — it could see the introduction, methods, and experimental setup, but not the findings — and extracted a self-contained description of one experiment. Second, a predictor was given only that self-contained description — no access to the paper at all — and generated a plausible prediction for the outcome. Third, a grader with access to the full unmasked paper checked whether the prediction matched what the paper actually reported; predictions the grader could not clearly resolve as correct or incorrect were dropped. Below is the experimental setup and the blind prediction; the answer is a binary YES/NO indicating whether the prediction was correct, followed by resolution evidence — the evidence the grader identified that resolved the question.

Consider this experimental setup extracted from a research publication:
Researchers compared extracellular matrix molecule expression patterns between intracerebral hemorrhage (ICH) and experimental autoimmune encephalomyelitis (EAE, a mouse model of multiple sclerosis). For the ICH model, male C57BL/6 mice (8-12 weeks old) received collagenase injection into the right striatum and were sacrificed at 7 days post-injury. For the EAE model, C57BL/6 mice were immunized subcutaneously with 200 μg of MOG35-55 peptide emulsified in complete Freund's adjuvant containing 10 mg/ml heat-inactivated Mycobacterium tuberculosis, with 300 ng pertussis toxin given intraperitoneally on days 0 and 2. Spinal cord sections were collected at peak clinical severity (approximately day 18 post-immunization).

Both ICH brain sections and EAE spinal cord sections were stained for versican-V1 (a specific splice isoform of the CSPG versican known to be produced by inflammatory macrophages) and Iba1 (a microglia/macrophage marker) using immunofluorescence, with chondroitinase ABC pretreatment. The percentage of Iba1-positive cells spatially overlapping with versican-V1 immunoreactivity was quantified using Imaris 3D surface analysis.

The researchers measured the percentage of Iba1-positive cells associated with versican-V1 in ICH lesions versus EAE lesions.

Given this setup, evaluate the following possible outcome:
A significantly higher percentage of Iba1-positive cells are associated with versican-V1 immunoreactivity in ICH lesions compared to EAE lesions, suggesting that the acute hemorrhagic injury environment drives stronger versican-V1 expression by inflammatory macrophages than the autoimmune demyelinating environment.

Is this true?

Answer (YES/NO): NO